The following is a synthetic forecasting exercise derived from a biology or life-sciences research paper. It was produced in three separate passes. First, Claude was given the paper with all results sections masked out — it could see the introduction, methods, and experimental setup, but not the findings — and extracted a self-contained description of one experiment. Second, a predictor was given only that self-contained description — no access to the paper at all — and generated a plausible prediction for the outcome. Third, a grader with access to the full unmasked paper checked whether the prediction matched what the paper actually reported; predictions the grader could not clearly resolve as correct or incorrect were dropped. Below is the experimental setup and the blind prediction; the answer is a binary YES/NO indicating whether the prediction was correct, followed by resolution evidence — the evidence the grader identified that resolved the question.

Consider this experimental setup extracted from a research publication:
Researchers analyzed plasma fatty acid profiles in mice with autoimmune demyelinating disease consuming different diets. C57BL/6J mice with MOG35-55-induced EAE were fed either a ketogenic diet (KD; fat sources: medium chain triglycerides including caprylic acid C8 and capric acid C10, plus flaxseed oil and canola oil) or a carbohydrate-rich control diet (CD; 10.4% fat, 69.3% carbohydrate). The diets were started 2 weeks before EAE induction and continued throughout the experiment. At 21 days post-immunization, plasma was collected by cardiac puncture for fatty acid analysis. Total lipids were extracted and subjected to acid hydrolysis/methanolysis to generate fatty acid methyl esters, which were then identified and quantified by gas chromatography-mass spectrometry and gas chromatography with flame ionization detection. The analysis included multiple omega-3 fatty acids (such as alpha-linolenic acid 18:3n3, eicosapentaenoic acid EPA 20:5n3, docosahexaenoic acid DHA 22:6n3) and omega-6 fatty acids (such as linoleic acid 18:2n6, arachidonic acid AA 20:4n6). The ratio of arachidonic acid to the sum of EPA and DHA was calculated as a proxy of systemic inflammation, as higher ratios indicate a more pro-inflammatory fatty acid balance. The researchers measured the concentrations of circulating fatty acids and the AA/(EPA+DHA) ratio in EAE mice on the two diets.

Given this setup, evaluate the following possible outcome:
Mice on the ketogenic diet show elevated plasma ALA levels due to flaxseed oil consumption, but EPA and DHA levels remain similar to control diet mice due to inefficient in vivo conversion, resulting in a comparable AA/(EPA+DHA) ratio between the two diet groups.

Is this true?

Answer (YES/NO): NO